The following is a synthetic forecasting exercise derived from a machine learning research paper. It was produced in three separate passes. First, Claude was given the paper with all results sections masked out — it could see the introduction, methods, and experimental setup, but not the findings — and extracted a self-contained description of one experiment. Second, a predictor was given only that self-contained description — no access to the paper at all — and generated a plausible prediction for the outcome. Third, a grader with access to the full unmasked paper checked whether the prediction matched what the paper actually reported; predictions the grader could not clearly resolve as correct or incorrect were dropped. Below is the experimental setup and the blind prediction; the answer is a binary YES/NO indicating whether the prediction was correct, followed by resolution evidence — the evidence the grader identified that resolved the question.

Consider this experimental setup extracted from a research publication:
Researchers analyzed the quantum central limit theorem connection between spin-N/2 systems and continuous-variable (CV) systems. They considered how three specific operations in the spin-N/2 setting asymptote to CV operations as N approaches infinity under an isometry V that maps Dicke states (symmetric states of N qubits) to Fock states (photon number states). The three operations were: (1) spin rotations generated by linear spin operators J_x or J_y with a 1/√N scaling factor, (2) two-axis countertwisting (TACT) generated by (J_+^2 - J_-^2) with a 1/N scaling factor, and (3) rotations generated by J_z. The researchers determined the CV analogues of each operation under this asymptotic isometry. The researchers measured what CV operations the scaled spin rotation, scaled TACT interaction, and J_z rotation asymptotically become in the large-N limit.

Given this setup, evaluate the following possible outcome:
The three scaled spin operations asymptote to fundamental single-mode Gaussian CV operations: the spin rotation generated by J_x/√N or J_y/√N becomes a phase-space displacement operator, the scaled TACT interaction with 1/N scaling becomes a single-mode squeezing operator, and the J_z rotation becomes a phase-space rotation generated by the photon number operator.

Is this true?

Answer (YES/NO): YES